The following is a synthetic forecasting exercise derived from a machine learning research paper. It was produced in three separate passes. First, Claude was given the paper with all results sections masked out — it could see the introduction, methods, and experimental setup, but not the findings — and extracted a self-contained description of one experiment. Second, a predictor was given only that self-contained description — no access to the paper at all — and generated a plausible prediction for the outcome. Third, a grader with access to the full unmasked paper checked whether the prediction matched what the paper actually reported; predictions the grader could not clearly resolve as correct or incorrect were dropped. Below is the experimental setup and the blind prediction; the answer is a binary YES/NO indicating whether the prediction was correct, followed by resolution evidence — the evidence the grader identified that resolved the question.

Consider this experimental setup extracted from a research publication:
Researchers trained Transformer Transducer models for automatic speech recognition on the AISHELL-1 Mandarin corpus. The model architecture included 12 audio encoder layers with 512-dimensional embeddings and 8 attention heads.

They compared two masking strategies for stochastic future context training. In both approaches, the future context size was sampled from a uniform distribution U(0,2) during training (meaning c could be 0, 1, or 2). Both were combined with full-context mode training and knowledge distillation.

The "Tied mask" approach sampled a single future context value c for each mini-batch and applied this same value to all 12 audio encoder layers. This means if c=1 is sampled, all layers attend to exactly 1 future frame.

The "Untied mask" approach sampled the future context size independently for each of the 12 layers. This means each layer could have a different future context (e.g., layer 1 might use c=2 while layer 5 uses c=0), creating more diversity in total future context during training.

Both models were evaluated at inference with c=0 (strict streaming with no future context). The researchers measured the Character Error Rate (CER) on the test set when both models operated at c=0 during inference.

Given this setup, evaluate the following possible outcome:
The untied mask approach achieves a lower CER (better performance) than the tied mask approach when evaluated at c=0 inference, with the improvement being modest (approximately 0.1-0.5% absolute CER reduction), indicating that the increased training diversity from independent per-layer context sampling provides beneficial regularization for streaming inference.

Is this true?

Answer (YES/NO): NO